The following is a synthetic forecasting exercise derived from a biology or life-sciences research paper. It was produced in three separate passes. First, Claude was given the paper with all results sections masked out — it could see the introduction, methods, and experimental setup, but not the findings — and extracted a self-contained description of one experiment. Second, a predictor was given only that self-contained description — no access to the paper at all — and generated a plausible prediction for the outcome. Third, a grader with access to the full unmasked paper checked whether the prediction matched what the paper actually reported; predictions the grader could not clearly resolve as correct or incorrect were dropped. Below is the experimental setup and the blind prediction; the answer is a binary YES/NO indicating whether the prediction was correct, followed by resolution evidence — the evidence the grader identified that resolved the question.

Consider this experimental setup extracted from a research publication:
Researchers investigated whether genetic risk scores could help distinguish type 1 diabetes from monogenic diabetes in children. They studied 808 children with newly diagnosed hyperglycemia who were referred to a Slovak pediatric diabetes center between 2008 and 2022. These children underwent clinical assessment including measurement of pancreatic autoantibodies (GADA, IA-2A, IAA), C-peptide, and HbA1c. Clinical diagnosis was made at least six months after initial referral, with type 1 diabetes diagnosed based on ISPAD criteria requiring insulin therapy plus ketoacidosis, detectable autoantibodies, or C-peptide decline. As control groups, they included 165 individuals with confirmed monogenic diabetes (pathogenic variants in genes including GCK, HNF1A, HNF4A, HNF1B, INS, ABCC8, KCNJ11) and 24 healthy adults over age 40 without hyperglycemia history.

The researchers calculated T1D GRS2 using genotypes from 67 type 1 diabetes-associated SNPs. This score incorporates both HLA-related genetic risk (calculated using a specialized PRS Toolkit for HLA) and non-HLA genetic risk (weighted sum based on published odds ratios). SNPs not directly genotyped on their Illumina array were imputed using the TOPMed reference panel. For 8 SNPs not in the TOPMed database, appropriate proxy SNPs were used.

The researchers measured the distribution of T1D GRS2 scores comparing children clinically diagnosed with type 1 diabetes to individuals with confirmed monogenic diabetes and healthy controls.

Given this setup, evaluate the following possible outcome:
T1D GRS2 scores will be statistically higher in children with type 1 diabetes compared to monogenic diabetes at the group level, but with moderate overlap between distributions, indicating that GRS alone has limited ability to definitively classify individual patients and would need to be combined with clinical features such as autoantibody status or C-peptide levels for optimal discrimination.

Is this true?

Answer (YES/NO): NO